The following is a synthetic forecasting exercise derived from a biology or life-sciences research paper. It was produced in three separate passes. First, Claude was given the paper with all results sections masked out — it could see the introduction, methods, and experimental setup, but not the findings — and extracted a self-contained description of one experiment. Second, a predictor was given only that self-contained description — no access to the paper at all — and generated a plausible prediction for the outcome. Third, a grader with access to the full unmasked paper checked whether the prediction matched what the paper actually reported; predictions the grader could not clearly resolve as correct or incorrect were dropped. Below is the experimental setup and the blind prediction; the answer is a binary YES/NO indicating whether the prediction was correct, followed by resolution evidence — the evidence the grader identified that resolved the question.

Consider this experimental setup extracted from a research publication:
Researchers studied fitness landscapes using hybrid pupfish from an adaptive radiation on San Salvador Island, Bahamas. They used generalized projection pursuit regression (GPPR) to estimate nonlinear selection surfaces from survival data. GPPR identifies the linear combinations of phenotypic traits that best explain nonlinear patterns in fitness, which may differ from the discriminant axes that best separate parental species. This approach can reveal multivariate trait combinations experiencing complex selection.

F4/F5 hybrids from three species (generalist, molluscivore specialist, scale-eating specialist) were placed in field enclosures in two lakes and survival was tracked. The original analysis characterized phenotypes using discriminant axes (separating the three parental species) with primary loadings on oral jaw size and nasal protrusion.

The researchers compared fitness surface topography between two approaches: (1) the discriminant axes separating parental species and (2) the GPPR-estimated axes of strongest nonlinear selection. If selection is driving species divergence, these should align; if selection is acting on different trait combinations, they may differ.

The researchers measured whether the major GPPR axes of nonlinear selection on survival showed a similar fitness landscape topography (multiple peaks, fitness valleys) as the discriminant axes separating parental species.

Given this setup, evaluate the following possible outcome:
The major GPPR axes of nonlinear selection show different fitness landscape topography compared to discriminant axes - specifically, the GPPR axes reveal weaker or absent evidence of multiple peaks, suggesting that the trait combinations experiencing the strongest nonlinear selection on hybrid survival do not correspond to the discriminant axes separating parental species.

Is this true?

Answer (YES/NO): NO